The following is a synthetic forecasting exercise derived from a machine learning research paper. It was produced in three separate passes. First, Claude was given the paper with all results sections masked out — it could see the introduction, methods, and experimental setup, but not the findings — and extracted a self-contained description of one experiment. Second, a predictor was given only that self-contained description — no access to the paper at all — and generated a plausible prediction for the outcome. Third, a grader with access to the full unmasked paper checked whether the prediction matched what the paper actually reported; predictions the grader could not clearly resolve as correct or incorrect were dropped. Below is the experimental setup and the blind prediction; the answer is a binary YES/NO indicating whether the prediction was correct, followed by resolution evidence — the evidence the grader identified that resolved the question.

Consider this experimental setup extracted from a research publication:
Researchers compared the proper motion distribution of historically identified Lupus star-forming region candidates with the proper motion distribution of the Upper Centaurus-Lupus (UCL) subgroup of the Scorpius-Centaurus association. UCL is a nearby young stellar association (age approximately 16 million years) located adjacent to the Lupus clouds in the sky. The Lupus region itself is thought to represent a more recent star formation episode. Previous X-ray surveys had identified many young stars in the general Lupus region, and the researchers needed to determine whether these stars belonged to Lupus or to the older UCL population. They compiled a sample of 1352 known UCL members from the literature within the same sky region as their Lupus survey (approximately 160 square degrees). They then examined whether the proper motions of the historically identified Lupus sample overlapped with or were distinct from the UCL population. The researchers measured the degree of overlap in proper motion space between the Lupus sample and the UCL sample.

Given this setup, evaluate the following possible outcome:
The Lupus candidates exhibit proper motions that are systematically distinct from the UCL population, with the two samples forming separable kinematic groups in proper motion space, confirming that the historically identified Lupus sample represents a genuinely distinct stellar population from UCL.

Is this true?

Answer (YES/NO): NO